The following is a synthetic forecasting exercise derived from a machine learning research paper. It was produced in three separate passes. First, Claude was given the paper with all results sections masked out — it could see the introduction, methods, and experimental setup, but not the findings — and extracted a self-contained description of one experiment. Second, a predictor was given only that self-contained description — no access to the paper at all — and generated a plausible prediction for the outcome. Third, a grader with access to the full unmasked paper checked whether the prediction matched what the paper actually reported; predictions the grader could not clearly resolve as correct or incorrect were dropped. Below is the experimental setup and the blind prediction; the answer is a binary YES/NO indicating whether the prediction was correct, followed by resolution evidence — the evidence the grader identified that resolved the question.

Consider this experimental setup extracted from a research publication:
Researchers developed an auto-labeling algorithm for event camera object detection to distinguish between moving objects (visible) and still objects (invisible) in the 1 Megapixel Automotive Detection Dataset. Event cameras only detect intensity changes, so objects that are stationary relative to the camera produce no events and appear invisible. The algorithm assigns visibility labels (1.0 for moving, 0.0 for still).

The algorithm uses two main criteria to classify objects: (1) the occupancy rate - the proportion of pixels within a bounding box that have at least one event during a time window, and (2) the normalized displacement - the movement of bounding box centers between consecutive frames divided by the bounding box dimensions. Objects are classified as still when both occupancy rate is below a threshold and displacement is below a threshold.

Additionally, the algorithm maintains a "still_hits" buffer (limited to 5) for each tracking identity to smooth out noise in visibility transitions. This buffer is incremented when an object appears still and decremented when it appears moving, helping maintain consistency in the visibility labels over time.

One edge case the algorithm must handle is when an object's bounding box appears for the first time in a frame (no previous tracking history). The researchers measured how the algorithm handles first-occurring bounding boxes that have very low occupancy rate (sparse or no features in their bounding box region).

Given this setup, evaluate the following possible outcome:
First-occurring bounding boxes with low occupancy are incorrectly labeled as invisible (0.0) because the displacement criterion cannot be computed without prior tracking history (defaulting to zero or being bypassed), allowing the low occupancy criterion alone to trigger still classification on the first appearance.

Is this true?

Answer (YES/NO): NO